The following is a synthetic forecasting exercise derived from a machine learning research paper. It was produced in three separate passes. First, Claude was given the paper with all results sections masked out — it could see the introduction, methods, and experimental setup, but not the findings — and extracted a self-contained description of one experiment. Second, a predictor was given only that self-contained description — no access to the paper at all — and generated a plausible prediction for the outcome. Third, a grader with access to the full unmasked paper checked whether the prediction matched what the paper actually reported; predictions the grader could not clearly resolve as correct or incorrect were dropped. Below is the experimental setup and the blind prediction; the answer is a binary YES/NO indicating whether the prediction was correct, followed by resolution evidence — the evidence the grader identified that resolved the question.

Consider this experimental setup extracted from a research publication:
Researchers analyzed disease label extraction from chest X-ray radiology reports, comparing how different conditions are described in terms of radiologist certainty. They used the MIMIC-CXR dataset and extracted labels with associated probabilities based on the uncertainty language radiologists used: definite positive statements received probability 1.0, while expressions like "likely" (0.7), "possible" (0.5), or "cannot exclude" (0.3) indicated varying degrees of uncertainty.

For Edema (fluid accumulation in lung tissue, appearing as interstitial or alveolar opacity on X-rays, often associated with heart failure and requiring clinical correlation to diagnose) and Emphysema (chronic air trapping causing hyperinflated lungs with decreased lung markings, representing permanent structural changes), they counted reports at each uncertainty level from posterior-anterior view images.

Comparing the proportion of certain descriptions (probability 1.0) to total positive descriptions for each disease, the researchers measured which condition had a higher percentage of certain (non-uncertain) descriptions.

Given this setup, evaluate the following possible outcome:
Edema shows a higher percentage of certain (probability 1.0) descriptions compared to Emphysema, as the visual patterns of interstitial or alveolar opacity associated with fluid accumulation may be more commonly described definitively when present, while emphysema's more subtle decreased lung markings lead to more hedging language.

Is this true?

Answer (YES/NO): NO